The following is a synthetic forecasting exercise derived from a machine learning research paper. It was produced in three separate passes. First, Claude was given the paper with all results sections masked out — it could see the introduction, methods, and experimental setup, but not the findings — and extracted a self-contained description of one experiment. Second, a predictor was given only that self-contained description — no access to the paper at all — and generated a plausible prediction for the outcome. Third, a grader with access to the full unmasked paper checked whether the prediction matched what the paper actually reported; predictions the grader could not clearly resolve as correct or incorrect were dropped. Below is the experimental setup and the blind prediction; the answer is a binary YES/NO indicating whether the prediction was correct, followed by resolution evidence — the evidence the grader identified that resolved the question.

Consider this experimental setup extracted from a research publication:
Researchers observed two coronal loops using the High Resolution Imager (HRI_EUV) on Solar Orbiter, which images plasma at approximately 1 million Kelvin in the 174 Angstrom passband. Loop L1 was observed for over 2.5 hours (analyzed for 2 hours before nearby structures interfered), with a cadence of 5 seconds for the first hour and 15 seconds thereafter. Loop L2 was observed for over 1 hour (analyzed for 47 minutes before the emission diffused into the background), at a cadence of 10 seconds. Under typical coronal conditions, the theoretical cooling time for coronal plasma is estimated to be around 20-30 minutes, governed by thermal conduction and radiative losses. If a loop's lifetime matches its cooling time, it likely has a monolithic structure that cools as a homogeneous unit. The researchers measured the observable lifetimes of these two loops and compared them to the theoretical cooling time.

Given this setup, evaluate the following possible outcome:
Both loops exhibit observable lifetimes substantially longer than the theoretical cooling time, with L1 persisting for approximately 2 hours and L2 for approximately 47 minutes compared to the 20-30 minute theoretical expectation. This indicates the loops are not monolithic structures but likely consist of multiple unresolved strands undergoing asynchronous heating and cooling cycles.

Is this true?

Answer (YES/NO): NO